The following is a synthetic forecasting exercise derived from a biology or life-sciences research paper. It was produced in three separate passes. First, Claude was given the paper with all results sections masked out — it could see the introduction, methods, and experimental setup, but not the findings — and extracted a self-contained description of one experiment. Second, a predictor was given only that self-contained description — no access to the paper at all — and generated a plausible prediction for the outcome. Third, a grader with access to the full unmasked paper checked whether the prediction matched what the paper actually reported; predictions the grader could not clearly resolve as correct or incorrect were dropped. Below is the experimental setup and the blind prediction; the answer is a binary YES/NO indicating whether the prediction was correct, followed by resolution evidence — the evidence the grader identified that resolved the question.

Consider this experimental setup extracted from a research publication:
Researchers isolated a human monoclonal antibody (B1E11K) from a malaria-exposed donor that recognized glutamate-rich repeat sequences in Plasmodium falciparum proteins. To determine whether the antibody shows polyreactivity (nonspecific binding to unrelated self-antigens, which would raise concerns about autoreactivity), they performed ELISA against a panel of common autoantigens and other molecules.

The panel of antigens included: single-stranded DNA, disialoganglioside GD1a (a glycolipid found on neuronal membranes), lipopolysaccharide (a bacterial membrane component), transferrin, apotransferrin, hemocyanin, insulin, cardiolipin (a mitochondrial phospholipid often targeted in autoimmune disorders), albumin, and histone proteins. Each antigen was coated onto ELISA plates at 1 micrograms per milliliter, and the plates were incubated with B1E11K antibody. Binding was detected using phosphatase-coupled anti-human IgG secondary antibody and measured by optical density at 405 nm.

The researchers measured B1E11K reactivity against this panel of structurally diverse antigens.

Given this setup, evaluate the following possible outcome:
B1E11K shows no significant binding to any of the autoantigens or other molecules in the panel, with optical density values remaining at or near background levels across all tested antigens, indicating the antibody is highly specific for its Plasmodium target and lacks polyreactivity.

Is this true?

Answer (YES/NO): YES